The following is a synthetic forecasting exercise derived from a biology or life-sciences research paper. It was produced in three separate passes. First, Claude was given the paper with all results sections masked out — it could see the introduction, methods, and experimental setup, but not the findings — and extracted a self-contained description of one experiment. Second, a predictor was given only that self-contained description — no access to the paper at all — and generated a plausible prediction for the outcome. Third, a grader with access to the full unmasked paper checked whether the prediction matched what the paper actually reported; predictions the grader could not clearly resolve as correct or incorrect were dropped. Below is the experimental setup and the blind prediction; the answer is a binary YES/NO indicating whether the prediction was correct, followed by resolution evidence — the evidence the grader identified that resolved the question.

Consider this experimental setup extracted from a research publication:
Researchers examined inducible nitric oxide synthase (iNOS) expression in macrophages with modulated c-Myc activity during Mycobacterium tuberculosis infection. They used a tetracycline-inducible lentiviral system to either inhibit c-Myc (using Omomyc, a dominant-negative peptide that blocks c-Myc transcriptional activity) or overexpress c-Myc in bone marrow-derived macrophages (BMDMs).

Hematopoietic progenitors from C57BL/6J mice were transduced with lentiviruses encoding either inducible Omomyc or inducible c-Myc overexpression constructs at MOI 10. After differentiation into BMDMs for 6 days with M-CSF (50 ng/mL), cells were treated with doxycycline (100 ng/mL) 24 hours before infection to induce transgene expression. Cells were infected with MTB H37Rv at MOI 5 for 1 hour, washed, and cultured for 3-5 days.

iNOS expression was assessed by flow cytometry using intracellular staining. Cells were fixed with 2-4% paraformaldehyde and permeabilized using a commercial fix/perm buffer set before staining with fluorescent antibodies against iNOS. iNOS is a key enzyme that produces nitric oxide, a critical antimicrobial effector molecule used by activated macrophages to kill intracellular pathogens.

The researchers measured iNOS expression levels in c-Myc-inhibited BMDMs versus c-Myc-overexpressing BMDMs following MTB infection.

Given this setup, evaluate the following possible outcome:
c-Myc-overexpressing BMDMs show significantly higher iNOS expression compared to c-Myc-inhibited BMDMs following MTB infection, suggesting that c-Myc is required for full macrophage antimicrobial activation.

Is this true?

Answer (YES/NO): NO